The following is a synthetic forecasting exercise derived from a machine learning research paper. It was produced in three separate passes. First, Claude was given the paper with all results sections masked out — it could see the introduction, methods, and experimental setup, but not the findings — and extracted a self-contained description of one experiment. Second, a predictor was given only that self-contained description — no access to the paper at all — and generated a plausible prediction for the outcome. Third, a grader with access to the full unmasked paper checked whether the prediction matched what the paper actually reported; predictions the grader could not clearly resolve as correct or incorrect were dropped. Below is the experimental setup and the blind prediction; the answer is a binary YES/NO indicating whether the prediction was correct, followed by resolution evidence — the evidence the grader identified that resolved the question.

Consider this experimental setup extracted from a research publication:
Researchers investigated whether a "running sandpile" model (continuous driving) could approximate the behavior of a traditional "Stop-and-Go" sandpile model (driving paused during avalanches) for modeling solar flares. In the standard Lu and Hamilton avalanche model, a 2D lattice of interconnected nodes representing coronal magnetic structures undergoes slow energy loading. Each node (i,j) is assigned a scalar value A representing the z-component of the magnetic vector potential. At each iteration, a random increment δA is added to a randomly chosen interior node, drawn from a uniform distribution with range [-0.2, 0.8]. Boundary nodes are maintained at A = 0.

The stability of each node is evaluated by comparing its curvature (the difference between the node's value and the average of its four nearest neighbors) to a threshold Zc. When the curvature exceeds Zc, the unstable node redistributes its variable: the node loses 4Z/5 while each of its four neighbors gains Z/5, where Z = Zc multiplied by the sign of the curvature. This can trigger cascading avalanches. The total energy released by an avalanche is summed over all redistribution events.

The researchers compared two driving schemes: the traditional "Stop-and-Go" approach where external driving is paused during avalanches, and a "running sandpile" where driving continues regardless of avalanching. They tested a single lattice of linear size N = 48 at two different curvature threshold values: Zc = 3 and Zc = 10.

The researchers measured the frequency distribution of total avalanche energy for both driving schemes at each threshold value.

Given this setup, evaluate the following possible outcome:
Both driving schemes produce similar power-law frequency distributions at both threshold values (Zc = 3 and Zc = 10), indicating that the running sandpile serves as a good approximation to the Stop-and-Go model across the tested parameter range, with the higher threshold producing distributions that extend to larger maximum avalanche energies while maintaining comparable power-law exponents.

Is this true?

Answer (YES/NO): NO